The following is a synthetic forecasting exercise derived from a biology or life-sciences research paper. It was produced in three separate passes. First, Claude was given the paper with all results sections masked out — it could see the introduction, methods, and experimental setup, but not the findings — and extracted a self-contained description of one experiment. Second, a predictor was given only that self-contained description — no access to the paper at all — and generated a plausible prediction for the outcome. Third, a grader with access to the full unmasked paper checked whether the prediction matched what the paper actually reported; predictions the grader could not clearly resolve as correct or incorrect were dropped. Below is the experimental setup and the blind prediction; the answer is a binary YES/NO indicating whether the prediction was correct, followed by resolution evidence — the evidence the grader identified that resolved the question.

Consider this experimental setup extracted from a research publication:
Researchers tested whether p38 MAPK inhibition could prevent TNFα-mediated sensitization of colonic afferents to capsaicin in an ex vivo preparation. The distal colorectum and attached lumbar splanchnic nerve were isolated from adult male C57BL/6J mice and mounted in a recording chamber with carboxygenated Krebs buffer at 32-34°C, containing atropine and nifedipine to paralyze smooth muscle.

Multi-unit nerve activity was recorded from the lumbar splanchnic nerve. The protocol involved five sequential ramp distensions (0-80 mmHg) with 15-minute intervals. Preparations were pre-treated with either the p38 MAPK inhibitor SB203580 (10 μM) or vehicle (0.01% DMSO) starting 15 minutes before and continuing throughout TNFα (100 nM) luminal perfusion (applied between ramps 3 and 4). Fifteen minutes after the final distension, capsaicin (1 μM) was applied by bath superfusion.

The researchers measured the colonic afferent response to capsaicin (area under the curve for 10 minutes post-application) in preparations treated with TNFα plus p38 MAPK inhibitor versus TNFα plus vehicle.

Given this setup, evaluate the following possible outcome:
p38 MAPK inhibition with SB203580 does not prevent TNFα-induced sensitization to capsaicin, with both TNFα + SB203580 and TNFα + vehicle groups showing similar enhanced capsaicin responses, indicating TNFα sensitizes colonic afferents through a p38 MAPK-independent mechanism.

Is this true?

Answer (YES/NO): NO